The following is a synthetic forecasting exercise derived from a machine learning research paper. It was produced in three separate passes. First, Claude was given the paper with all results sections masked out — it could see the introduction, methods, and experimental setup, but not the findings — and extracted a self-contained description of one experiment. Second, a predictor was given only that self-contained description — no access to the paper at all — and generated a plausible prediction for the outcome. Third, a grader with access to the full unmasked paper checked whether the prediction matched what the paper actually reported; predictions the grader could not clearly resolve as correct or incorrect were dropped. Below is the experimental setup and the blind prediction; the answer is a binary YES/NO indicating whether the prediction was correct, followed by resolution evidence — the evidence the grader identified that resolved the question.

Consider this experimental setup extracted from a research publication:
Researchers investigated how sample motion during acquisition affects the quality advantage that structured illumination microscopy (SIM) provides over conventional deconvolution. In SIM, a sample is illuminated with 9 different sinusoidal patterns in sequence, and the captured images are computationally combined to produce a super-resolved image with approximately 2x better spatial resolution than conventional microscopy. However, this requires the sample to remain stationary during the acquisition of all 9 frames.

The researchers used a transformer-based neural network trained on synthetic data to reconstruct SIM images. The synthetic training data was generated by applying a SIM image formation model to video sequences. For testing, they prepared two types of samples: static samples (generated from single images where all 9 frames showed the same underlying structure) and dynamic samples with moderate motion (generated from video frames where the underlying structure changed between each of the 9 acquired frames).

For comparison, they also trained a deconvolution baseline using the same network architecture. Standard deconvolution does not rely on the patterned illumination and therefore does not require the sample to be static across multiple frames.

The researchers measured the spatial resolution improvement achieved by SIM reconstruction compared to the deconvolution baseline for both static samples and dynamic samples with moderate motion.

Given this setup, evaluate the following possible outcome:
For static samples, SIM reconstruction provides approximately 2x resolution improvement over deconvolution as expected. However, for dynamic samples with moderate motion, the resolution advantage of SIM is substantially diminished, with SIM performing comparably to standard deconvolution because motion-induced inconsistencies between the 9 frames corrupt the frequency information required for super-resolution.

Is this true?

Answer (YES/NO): NO